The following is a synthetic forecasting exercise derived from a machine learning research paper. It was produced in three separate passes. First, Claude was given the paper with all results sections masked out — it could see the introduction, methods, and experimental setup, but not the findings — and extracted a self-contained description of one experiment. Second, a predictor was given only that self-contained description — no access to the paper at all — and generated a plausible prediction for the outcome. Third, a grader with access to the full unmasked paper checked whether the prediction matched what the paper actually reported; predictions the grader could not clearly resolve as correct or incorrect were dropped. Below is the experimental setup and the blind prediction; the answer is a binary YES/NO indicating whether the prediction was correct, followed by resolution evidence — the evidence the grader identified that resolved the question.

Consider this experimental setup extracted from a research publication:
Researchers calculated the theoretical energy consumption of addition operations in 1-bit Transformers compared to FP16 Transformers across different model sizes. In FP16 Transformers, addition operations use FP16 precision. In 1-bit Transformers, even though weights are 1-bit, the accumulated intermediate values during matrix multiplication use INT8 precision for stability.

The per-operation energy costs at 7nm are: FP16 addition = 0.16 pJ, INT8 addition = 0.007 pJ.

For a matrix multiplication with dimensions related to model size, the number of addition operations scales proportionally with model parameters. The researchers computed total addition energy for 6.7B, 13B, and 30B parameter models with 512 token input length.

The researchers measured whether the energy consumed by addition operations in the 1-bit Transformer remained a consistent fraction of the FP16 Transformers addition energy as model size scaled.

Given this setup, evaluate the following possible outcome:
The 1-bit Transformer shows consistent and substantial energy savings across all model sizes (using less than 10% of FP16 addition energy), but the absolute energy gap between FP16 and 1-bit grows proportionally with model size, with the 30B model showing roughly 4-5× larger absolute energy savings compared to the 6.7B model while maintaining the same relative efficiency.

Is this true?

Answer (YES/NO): NO